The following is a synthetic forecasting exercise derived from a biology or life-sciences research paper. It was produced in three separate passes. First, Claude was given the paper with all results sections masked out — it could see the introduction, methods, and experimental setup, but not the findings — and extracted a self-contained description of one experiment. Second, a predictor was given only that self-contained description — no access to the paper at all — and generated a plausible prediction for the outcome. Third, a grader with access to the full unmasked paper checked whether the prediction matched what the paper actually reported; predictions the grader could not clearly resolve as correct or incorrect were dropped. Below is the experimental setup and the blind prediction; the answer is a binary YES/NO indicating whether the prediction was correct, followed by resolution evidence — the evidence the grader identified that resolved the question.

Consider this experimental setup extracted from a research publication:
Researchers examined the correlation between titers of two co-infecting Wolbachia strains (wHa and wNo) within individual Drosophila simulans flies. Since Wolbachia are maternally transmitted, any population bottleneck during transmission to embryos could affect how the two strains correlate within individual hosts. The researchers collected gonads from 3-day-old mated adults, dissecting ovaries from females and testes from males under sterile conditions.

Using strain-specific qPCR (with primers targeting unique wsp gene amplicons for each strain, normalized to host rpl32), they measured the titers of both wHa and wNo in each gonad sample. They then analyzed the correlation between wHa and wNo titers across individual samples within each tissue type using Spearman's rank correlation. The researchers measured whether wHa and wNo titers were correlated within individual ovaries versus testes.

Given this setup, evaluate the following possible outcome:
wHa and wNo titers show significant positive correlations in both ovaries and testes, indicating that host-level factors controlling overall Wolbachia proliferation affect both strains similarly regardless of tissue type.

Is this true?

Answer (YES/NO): NO